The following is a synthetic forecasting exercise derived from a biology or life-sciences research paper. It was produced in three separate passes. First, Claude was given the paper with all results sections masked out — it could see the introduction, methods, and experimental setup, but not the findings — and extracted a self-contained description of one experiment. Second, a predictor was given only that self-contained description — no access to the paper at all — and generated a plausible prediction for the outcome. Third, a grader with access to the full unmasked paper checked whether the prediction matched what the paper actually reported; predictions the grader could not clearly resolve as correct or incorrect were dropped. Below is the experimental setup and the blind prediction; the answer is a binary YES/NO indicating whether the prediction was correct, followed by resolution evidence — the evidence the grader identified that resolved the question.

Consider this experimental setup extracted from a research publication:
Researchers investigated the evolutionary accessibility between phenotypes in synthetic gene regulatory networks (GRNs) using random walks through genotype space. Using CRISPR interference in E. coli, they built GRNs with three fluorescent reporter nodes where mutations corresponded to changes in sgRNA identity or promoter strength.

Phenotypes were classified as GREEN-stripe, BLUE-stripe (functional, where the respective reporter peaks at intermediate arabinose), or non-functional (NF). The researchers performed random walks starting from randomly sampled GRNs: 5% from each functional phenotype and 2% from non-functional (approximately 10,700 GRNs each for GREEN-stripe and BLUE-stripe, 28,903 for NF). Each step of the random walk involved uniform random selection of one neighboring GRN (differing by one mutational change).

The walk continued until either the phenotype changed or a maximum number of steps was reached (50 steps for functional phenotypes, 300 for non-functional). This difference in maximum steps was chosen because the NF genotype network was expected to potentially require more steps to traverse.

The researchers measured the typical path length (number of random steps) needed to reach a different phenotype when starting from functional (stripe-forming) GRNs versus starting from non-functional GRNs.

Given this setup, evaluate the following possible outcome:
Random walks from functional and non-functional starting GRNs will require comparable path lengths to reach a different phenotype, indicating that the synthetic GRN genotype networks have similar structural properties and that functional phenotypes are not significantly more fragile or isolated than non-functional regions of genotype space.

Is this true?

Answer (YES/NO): NO